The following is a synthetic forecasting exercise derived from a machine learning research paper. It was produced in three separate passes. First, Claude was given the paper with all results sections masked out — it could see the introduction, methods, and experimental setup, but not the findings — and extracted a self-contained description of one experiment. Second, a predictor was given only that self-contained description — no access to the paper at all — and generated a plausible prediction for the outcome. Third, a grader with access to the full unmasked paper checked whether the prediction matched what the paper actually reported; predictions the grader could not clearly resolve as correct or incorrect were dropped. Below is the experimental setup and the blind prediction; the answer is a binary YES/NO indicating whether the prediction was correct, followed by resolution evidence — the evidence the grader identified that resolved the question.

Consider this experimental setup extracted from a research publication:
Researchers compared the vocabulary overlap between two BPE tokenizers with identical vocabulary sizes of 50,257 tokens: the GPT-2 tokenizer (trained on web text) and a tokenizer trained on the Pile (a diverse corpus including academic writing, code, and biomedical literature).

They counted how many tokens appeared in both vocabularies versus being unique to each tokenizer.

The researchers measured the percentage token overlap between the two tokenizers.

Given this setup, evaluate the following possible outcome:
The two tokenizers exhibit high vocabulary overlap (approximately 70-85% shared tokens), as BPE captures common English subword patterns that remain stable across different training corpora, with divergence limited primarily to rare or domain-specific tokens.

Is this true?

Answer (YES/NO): YES